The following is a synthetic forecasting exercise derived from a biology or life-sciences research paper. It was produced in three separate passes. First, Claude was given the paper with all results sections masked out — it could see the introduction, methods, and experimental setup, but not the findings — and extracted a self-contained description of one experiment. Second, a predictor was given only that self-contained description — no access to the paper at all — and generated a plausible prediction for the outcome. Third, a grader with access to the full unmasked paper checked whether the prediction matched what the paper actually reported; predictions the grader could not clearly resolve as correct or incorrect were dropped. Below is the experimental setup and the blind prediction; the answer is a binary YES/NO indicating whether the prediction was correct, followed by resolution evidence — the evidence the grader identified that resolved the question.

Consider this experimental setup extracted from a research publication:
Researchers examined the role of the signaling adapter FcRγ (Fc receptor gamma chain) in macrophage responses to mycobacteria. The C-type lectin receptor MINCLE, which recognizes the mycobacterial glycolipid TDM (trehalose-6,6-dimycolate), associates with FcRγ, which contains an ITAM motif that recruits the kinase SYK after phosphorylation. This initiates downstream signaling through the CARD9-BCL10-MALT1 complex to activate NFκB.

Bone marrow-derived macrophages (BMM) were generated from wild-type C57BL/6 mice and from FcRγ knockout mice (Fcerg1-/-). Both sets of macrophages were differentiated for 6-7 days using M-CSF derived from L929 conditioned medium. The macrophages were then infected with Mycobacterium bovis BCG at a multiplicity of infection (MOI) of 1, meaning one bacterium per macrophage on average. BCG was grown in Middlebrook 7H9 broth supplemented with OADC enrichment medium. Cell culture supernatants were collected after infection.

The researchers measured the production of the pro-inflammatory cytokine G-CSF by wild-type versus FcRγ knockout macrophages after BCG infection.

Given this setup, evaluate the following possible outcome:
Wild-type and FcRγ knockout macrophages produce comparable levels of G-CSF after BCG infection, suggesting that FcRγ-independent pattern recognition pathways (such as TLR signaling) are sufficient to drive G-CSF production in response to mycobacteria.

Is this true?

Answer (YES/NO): NO